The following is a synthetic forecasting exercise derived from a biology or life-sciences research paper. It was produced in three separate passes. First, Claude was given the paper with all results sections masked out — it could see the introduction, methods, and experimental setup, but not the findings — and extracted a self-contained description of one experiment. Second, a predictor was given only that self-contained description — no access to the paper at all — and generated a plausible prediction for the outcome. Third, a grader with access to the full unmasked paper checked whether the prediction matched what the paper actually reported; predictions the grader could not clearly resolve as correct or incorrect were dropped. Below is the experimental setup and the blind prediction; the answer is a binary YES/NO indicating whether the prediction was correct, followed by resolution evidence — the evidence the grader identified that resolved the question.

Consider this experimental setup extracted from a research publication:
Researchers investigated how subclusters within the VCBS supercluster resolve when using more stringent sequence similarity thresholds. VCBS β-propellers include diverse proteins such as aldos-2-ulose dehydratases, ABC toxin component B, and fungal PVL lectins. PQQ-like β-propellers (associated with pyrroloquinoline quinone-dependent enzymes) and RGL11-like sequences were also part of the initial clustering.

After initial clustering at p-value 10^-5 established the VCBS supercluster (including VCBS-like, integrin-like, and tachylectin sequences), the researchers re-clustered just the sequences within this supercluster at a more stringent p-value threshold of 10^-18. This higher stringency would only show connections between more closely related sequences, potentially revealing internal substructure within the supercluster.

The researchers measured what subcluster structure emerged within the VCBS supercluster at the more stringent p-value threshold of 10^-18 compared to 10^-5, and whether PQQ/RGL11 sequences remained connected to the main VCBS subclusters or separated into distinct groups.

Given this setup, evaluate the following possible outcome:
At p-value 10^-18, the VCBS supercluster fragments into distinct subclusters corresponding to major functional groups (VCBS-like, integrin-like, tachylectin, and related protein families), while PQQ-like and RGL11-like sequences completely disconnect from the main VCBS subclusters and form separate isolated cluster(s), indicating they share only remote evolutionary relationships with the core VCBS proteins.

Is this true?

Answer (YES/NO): NO